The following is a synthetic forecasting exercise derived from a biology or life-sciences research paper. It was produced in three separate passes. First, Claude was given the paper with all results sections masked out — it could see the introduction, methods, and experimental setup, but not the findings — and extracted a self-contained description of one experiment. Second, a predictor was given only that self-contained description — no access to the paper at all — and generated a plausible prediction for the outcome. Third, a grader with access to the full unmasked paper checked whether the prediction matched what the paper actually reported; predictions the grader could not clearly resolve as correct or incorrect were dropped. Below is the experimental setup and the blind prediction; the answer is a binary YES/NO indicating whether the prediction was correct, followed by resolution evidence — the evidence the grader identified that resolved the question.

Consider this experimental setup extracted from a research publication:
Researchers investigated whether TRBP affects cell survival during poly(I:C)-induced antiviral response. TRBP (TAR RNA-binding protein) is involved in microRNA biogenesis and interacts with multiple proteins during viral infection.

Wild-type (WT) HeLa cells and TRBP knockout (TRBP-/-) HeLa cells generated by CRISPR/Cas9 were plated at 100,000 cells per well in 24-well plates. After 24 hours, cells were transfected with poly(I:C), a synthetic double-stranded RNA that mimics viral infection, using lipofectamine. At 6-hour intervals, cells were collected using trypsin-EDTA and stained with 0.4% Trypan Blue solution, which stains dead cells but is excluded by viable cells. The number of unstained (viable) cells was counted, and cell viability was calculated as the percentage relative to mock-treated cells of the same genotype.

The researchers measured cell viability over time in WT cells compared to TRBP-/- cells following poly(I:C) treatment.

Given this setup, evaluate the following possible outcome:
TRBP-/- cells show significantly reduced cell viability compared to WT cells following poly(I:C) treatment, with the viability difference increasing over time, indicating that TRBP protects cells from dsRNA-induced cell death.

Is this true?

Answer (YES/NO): NO